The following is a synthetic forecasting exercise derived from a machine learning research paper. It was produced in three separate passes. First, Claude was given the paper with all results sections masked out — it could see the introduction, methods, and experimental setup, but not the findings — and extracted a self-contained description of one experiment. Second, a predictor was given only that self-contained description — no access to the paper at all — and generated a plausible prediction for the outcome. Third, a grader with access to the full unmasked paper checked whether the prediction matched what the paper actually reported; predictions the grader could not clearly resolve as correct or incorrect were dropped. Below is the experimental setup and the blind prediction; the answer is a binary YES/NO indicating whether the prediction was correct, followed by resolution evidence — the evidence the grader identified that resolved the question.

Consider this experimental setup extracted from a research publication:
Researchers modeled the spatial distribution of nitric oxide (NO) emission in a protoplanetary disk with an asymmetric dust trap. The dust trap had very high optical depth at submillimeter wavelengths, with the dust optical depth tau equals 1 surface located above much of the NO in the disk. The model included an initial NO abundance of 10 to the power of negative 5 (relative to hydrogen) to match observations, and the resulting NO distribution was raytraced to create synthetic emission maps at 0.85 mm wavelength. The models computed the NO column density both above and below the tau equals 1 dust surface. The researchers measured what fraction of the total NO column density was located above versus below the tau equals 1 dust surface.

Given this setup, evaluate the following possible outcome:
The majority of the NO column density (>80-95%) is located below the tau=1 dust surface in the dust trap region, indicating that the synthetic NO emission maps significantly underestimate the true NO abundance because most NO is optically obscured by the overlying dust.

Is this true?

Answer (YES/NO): YES